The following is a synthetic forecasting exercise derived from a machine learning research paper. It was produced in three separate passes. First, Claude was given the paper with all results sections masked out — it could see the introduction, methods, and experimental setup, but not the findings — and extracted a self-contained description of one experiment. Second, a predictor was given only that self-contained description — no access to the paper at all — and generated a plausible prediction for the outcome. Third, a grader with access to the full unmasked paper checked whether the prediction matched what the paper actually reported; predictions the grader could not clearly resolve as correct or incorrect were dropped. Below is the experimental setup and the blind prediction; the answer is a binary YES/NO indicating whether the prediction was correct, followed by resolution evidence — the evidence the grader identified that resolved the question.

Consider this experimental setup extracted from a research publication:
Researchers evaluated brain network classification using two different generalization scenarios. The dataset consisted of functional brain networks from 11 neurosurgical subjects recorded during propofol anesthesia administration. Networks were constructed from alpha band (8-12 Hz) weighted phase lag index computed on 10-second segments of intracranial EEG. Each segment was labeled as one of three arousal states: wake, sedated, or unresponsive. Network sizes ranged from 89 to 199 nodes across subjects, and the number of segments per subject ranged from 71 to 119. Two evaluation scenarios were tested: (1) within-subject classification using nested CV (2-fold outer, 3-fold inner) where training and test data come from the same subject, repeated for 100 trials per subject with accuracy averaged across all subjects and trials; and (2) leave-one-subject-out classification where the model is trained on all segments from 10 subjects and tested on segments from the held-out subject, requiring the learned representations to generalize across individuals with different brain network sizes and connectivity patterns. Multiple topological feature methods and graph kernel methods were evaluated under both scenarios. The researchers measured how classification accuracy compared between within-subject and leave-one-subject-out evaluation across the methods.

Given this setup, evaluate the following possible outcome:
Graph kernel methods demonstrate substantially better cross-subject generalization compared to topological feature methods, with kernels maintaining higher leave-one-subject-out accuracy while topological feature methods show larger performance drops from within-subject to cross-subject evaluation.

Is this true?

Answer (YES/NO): NO